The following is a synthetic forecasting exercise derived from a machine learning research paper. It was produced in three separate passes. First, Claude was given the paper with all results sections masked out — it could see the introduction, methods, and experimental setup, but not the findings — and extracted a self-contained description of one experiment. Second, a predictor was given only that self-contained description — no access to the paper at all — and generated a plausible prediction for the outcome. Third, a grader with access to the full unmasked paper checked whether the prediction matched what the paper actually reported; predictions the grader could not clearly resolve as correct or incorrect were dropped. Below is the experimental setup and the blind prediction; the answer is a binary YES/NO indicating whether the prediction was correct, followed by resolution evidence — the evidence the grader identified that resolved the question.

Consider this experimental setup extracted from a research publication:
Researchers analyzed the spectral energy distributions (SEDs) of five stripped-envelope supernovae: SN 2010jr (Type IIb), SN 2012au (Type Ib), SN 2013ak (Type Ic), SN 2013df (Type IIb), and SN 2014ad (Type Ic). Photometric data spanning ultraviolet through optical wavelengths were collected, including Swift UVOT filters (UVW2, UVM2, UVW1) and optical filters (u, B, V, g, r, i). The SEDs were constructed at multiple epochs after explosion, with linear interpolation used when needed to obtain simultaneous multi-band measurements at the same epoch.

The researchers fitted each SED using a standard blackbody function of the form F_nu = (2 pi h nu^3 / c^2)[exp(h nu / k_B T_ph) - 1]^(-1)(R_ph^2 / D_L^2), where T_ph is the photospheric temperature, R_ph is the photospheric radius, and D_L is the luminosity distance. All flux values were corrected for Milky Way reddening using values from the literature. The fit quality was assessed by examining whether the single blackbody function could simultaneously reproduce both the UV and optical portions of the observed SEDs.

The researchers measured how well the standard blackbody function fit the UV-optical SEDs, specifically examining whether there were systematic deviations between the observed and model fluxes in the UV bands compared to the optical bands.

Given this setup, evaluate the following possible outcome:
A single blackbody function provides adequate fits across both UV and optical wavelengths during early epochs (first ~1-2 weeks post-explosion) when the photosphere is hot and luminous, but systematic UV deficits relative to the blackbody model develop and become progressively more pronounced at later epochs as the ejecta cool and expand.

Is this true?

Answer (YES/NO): NO